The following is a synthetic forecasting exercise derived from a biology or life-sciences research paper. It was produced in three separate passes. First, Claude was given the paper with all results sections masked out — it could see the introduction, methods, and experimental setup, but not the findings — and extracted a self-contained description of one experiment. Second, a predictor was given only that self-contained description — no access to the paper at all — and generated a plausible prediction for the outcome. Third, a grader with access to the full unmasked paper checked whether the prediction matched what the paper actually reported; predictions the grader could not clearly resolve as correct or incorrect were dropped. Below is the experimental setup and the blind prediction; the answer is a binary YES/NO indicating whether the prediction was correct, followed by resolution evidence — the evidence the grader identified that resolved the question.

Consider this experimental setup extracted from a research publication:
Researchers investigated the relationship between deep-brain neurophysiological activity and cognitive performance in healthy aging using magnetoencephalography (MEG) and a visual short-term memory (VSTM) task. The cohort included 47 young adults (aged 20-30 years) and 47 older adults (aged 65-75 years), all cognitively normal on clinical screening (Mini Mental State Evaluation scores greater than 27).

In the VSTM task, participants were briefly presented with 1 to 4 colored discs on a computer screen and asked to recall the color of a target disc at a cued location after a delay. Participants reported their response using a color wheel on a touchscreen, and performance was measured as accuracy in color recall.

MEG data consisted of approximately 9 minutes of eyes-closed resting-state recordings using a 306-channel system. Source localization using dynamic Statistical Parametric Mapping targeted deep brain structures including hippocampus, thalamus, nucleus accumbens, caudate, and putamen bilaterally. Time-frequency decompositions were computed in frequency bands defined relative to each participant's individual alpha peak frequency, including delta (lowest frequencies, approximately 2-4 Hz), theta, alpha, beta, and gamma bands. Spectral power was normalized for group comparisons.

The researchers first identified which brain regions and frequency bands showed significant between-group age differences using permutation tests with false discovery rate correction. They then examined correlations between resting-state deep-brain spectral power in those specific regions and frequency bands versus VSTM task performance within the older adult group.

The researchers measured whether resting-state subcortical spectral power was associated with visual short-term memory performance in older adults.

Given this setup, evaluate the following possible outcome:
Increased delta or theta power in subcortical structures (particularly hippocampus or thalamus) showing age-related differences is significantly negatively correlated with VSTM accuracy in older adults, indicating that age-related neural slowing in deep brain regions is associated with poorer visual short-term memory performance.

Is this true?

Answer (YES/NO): NO